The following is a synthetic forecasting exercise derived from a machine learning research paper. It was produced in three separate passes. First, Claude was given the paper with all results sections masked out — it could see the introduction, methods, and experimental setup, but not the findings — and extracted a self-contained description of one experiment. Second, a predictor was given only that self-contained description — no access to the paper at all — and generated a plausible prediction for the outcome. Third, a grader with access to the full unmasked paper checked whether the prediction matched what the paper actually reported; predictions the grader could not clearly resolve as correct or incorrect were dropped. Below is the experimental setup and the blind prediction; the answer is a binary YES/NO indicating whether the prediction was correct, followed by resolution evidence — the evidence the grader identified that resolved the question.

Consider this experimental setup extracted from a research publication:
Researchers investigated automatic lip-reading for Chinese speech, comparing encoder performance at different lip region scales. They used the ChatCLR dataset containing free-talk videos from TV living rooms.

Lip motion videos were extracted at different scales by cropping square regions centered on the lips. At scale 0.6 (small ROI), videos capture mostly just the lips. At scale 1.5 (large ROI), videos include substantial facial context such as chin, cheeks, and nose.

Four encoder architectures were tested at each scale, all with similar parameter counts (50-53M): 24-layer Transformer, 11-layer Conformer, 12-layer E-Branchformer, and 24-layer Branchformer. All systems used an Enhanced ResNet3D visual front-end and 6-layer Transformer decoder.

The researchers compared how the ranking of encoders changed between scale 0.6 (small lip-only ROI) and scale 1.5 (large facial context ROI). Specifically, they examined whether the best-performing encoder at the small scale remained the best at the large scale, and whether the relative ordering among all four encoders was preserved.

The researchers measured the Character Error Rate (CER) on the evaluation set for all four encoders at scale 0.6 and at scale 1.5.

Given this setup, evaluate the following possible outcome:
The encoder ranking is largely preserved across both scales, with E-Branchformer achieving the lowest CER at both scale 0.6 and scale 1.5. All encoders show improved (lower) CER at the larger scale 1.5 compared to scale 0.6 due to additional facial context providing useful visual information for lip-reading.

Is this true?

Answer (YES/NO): NO